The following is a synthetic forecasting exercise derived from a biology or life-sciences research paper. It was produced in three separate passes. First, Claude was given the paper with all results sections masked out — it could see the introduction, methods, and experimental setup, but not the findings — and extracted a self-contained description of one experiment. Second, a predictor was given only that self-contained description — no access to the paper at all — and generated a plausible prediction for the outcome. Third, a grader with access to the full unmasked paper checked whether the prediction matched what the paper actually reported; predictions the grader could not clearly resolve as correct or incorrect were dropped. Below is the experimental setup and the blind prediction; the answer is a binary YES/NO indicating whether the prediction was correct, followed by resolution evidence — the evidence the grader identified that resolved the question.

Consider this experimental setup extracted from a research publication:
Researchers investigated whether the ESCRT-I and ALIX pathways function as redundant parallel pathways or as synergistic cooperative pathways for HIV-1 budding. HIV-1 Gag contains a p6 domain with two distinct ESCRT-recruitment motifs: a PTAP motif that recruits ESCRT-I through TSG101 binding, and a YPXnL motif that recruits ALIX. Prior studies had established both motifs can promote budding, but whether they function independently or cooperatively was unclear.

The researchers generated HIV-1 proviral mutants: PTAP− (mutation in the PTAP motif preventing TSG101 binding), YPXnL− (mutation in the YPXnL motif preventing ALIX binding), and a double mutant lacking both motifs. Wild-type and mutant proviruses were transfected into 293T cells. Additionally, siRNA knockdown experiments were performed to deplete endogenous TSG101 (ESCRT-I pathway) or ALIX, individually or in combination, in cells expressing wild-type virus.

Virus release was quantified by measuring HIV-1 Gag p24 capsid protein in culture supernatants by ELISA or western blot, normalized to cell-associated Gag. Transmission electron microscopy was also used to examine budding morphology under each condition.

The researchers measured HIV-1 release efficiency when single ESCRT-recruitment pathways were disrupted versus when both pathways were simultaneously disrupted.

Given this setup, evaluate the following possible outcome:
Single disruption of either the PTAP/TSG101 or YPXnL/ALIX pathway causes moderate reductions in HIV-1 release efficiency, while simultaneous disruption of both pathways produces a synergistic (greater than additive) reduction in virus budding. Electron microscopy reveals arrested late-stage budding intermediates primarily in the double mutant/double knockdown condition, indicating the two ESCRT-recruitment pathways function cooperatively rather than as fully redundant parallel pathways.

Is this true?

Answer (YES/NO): NO